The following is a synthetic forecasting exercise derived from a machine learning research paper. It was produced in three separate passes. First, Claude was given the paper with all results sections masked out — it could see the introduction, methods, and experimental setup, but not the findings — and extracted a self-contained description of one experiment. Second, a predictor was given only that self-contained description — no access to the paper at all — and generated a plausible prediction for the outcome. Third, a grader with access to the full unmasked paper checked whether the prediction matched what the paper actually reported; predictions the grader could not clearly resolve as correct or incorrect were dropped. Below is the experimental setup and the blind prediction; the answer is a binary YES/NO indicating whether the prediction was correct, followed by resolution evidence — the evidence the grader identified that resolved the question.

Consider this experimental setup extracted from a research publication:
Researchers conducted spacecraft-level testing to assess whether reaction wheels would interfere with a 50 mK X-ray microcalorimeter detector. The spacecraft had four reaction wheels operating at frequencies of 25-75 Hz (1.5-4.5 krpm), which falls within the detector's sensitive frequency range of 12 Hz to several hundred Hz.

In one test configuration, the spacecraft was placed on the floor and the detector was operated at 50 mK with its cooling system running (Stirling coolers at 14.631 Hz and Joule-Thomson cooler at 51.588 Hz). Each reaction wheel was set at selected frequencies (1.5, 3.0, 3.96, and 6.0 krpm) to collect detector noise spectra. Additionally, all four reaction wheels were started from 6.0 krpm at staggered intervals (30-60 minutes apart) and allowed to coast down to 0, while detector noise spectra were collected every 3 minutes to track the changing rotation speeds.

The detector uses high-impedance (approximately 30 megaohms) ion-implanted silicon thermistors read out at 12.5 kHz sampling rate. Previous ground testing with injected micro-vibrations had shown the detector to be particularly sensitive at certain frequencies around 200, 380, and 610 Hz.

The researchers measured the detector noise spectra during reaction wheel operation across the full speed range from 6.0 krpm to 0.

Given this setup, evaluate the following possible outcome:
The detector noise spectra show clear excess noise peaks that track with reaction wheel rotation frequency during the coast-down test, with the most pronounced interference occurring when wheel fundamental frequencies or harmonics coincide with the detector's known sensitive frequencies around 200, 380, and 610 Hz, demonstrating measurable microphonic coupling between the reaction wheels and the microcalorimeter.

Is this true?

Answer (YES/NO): NO